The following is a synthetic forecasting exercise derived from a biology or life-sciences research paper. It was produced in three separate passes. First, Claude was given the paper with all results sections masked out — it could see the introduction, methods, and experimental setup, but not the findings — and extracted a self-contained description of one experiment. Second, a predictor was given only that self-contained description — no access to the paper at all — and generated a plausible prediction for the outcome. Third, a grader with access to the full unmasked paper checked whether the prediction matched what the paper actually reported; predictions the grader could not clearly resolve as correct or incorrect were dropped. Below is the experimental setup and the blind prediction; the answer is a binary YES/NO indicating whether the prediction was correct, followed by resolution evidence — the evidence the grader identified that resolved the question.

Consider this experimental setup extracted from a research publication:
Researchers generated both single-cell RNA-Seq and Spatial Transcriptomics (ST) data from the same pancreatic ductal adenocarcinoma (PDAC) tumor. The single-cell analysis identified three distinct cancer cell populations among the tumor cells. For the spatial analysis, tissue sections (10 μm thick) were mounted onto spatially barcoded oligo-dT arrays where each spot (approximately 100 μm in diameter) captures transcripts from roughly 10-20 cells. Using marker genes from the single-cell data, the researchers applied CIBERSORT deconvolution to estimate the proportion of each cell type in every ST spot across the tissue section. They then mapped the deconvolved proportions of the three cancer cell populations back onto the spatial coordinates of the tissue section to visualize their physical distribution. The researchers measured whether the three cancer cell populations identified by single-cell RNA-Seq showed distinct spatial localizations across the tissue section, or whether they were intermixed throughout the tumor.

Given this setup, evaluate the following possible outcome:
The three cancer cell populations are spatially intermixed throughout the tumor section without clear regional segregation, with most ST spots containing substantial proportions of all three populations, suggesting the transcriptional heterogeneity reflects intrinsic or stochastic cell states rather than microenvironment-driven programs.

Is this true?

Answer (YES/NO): NO